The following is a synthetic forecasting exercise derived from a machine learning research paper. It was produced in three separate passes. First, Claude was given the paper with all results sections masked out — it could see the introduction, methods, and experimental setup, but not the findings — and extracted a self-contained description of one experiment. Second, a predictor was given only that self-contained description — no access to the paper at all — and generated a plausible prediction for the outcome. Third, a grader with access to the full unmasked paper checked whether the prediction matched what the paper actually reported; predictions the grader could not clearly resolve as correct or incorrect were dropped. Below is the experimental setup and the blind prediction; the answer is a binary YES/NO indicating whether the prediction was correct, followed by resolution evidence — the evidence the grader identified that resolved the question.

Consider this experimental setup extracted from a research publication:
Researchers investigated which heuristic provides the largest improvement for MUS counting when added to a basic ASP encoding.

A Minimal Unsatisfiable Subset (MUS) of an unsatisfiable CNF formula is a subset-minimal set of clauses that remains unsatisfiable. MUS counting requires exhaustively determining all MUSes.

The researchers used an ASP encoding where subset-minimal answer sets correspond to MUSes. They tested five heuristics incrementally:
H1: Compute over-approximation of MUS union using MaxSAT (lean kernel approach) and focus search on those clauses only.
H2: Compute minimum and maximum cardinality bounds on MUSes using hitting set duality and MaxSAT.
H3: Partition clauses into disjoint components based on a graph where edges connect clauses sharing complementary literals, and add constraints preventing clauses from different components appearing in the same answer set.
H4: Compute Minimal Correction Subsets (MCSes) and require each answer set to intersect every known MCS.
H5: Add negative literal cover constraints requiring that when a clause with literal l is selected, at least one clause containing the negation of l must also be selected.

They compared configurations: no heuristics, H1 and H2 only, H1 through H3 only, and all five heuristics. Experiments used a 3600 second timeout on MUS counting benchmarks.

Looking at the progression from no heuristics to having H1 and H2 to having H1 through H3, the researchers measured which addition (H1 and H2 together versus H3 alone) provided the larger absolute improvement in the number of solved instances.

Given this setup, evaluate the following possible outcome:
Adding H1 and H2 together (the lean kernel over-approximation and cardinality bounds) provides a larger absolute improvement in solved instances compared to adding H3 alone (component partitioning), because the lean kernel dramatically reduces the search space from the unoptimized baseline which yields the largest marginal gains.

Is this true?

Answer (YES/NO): NO